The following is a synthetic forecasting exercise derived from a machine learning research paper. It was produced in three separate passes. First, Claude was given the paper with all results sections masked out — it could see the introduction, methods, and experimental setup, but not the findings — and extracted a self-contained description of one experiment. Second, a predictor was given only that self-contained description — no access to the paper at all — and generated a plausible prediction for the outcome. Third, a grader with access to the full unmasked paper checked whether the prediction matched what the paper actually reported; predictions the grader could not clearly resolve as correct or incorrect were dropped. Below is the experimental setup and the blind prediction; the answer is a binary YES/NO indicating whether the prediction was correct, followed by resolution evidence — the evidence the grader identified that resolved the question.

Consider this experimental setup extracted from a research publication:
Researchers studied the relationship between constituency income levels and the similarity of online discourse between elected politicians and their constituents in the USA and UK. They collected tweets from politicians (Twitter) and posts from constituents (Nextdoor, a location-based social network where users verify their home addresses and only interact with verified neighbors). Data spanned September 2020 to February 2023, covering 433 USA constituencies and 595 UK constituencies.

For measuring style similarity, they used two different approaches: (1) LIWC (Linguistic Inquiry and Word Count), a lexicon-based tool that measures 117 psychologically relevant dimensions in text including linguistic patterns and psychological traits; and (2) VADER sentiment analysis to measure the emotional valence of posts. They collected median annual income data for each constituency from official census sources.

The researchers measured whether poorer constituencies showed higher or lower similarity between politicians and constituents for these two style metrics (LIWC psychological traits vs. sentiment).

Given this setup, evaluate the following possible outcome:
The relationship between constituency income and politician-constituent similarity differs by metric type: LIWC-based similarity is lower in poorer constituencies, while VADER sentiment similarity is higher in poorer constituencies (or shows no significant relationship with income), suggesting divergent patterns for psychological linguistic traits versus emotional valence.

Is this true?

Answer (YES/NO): YES